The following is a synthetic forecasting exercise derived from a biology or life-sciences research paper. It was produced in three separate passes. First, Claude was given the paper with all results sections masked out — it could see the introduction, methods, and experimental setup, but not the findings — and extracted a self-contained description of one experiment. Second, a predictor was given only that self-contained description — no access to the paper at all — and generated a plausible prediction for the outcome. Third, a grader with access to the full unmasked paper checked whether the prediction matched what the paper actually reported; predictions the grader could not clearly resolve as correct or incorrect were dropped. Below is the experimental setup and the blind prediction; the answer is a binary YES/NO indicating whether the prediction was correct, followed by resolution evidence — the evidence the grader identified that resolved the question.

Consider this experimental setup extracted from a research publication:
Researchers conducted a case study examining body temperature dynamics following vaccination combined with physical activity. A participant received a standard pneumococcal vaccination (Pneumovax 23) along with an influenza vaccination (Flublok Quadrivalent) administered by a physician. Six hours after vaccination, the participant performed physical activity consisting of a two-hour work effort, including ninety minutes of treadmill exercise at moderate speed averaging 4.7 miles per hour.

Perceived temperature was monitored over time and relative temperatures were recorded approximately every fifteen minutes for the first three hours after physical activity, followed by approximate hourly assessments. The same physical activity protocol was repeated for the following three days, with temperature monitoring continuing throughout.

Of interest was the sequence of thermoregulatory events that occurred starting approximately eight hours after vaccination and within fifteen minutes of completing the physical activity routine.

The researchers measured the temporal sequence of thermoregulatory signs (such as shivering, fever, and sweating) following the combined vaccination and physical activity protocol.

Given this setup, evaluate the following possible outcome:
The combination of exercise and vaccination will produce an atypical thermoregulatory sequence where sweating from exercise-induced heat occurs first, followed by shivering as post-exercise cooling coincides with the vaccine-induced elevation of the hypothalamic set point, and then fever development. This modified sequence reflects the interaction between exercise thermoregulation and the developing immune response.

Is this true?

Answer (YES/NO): NO